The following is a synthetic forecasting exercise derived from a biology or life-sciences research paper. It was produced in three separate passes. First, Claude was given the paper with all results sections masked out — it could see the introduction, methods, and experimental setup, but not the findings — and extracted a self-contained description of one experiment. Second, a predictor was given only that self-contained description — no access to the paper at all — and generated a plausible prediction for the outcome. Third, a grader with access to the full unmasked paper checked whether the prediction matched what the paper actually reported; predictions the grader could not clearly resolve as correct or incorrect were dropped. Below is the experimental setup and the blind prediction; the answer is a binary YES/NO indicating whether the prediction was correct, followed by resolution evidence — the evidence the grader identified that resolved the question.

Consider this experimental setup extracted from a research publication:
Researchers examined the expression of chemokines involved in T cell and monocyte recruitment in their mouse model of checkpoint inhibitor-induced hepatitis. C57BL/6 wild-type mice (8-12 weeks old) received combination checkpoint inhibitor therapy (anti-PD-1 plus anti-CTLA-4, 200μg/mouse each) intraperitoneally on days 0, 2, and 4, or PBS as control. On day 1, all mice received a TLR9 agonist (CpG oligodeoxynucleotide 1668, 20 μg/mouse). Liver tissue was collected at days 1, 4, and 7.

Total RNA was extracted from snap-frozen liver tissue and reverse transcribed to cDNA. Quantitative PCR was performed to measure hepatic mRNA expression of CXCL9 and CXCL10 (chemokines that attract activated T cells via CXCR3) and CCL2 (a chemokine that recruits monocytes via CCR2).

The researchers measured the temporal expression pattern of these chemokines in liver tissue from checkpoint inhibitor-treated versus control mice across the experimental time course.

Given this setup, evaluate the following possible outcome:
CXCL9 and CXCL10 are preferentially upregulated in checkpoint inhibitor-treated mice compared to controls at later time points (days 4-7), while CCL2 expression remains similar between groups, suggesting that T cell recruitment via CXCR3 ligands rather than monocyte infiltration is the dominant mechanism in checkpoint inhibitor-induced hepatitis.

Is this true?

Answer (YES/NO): NO